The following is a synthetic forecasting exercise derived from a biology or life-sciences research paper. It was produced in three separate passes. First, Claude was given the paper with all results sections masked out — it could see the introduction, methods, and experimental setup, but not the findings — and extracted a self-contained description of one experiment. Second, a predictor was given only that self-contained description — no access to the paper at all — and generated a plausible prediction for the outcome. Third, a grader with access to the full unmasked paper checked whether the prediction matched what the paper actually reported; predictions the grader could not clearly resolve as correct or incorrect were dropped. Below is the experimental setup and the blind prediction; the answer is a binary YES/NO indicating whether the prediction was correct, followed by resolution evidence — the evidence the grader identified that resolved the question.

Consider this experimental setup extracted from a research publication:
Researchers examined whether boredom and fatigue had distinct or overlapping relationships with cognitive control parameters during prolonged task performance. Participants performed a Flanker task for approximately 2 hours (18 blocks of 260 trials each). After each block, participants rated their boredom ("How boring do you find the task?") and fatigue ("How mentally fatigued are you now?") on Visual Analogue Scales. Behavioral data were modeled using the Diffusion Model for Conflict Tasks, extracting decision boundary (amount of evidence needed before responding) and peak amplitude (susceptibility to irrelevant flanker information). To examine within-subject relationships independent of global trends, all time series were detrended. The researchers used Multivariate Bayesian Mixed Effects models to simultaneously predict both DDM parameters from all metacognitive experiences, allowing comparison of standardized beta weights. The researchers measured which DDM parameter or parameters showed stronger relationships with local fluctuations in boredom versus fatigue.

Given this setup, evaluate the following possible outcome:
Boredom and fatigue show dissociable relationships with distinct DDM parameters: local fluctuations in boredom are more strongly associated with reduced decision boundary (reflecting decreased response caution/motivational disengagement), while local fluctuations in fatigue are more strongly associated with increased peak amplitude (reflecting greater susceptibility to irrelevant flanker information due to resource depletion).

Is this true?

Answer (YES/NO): NO